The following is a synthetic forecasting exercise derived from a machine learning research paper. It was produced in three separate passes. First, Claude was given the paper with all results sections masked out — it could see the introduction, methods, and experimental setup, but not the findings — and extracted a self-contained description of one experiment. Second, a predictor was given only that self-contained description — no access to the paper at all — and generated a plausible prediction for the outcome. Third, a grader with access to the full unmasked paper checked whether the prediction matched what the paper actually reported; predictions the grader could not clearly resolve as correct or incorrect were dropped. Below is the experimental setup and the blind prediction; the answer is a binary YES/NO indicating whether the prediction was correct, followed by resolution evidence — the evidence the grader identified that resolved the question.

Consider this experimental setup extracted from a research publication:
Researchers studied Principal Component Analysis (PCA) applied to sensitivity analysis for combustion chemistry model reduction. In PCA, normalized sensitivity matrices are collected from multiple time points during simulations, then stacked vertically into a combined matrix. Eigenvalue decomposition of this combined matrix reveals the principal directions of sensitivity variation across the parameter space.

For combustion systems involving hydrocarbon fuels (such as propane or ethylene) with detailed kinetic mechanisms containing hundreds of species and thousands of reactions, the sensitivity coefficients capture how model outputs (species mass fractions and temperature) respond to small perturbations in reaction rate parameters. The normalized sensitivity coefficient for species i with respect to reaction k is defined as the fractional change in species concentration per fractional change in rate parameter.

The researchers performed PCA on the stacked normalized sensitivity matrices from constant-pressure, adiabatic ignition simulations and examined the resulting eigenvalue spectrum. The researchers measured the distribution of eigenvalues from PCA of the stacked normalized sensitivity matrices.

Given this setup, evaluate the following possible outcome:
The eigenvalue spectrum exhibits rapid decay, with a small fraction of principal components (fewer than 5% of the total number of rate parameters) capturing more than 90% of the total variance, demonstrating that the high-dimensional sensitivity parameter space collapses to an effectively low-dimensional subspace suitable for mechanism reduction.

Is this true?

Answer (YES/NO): NO